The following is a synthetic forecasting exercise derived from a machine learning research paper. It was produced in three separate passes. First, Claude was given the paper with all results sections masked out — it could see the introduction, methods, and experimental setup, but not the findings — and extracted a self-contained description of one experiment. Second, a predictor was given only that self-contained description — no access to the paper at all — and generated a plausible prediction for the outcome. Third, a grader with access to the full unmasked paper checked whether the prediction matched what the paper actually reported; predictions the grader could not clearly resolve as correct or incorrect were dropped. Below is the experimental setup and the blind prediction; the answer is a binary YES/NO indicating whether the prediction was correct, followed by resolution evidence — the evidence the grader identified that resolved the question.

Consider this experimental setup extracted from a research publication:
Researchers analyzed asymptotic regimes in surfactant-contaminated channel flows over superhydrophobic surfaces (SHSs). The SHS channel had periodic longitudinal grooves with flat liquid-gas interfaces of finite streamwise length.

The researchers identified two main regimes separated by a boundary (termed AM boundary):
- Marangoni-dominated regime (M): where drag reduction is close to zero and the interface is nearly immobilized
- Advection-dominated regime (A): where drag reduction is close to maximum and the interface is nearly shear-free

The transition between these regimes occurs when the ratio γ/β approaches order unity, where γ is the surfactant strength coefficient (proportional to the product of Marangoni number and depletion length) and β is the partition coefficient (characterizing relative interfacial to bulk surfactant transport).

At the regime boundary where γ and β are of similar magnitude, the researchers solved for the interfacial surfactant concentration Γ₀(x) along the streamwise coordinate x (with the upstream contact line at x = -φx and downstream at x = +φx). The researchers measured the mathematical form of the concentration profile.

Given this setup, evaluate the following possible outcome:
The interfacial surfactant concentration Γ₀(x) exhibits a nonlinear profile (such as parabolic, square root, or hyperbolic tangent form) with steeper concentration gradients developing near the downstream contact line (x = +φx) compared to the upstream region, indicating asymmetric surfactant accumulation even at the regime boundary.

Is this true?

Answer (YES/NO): NO